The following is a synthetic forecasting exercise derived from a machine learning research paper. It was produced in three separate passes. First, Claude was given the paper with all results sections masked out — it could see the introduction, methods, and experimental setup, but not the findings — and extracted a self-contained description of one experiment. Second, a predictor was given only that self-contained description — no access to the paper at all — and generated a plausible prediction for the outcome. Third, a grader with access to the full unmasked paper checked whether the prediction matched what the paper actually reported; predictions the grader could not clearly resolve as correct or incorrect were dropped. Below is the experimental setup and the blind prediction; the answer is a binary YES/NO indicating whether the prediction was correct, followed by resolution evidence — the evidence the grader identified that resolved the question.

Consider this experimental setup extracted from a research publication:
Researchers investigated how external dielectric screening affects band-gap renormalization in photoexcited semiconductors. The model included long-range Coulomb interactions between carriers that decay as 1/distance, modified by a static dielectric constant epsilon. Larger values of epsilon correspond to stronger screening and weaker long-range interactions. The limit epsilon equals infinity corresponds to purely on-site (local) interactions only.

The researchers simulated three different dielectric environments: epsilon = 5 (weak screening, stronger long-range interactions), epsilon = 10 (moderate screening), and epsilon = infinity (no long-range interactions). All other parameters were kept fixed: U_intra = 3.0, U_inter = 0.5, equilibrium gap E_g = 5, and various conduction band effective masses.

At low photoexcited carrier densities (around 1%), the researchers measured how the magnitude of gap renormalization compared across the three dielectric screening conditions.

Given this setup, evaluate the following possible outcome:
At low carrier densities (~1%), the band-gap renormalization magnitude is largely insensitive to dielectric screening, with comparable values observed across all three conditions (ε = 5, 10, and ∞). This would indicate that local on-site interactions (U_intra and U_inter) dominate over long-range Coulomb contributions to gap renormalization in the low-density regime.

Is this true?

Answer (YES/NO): NO